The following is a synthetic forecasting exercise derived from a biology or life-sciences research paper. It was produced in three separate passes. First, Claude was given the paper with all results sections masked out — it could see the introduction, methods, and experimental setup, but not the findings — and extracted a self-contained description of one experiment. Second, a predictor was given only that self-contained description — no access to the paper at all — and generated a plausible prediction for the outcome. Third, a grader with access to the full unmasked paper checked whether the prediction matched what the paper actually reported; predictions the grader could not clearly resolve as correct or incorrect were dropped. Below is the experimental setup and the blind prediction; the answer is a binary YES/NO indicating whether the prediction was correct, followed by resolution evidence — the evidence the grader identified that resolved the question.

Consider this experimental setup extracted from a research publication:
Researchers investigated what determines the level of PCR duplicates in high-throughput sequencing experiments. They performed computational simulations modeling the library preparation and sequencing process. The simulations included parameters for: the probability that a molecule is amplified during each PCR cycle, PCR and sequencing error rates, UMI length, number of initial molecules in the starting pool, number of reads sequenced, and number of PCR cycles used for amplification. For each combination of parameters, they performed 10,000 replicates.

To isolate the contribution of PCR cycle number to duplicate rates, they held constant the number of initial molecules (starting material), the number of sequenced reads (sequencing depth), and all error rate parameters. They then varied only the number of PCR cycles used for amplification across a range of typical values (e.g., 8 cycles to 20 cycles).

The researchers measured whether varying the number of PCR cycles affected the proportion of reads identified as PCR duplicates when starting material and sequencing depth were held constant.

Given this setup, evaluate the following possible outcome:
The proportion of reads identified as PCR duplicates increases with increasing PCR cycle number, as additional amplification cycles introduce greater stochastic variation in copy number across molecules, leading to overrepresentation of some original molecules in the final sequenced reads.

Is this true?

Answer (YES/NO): NO